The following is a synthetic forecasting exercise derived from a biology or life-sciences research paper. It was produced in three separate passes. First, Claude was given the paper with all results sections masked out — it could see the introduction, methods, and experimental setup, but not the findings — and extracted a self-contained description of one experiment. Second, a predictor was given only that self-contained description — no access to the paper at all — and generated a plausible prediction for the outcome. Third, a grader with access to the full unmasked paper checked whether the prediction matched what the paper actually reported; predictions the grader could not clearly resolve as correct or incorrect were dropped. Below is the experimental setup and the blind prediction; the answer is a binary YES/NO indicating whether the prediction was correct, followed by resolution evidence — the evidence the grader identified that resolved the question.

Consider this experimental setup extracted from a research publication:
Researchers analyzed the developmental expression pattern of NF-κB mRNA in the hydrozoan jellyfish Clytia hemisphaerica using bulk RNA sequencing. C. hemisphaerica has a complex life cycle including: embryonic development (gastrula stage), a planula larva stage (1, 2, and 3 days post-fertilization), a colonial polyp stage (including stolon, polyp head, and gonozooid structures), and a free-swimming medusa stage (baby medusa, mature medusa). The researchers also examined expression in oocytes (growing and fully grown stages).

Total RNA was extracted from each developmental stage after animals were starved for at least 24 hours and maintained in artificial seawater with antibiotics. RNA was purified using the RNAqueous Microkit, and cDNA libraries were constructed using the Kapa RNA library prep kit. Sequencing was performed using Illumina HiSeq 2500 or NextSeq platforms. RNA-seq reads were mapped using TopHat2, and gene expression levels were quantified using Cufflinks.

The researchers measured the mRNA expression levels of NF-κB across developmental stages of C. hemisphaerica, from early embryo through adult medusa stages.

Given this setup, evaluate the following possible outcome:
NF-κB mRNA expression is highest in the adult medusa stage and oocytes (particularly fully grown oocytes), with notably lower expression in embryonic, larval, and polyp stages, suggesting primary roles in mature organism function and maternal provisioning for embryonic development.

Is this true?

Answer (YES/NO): NO